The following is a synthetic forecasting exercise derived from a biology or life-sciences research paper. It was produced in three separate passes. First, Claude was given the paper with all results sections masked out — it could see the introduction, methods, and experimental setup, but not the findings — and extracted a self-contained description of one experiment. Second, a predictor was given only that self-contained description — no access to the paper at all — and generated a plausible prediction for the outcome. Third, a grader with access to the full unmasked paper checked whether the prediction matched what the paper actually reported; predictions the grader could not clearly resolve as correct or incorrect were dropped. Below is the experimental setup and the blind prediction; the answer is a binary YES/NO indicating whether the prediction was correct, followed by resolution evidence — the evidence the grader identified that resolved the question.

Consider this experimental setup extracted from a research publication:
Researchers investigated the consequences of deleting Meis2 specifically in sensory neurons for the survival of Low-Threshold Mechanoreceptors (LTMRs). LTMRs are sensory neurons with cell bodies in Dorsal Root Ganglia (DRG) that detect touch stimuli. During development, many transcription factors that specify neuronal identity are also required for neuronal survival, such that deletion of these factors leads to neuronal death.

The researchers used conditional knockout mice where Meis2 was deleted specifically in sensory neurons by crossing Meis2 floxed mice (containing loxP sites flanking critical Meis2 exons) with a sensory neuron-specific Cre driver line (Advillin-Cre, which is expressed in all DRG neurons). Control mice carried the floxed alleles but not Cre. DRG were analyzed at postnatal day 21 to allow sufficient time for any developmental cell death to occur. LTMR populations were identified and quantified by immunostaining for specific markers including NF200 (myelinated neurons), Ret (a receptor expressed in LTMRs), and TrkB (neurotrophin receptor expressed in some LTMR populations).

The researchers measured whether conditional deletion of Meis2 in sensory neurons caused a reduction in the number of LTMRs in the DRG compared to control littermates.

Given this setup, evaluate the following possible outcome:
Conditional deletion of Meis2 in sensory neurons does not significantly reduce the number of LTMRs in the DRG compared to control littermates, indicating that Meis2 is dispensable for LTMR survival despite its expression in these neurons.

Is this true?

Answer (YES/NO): YES